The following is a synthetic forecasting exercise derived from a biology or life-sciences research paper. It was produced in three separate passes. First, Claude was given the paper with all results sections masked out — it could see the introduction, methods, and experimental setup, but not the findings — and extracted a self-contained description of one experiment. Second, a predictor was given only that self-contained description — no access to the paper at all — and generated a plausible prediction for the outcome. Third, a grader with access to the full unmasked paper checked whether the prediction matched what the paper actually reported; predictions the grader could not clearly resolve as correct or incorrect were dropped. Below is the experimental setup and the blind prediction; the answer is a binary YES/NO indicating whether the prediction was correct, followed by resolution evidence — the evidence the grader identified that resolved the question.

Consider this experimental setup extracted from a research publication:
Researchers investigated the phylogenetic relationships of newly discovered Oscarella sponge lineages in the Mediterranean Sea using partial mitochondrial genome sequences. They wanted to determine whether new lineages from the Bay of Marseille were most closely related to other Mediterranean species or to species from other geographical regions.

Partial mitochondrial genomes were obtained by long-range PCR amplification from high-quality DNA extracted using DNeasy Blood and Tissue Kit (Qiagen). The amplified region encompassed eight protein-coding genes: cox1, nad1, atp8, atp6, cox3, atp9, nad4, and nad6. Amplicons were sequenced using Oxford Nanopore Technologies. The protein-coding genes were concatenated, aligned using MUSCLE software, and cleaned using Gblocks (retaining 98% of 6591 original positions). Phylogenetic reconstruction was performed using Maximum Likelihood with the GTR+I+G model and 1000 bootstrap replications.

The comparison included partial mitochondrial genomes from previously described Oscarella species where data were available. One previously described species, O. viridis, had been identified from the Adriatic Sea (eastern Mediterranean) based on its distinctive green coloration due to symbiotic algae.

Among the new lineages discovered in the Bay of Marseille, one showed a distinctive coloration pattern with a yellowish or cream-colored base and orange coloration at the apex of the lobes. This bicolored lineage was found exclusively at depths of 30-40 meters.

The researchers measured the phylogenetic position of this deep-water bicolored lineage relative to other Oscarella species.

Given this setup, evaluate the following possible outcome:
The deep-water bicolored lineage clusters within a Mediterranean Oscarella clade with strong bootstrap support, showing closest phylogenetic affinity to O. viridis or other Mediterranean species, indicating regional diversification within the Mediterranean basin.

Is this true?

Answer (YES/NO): YES